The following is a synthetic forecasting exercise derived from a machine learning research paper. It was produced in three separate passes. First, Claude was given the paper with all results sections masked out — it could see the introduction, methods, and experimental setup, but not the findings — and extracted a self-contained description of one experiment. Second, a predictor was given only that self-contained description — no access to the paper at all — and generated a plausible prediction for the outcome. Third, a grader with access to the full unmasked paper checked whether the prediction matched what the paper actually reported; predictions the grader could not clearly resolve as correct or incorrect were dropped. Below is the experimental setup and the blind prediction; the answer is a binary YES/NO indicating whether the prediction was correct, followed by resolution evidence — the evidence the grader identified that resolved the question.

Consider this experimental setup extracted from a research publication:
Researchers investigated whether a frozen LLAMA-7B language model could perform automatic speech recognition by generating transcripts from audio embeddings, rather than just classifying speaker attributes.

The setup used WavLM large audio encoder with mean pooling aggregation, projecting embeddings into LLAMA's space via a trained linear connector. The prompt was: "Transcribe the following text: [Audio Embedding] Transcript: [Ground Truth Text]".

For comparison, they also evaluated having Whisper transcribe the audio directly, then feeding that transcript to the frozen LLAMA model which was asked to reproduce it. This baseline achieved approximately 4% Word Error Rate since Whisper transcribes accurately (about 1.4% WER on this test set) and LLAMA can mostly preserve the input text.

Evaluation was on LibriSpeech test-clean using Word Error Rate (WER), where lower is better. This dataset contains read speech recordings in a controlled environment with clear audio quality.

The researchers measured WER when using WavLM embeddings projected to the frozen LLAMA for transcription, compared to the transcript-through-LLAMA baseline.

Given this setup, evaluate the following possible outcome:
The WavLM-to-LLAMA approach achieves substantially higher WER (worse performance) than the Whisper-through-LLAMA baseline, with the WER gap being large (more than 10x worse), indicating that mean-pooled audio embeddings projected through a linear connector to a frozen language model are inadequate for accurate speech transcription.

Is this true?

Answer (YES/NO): NO